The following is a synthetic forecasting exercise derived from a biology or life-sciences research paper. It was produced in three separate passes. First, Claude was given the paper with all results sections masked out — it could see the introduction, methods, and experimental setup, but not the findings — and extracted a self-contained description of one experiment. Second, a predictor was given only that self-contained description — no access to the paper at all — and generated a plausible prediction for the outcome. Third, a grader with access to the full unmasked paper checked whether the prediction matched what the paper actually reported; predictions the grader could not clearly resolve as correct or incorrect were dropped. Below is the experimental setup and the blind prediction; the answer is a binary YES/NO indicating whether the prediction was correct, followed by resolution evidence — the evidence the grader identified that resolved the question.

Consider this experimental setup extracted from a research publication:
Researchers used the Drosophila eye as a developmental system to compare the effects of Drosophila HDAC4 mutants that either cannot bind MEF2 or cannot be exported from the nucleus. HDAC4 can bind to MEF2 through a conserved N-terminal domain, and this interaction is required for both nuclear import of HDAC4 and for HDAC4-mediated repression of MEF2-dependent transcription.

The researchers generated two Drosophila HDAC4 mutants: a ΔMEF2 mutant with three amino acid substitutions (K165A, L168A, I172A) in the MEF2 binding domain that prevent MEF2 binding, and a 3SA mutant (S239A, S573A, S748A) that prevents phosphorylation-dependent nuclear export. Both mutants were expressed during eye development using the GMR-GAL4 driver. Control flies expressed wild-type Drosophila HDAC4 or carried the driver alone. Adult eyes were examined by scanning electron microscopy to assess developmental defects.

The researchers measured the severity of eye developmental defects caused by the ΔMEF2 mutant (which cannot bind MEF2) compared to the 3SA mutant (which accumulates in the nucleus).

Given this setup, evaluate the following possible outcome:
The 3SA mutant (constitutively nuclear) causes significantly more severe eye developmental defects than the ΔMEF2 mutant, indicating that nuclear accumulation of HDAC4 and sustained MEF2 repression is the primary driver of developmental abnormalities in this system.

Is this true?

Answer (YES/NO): NO